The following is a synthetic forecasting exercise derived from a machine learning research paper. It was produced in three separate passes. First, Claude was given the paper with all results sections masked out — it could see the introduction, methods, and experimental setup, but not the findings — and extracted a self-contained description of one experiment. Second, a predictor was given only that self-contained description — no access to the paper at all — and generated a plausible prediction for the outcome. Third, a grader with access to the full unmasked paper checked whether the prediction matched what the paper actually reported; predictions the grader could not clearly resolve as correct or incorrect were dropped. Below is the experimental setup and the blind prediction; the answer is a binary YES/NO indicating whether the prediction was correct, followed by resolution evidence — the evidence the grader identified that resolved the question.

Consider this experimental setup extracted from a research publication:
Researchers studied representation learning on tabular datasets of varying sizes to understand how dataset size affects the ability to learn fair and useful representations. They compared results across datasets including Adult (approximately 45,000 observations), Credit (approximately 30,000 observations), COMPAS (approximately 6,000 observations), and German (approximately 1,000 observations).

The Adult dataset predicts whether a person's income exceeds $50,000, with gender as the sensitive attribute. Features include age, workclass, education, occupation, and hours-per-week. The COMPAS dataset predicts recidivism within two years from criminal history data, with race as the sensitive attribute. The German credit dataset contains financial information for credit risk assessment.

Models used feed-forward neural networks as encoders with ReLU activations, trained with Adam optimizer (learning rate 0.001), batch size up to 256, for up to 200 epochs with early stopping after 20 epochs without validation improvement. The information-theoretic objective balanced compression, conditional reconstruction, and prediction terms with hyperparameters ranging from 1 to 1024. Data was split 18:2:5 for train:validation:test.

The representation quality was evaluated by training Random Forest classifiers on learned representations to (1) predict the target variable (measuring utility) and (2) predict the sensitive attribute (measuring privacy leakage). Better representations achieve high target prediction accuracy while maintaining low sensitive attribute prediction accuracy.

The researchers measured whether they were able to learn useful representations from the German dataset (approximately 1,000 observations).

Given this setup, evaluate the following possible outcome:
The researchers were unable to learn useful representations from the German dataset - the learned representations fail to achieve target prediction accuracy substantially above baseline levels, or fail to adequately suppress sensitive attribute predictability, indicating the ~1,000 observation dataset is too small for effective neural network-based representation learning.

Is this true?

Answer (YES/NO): YES